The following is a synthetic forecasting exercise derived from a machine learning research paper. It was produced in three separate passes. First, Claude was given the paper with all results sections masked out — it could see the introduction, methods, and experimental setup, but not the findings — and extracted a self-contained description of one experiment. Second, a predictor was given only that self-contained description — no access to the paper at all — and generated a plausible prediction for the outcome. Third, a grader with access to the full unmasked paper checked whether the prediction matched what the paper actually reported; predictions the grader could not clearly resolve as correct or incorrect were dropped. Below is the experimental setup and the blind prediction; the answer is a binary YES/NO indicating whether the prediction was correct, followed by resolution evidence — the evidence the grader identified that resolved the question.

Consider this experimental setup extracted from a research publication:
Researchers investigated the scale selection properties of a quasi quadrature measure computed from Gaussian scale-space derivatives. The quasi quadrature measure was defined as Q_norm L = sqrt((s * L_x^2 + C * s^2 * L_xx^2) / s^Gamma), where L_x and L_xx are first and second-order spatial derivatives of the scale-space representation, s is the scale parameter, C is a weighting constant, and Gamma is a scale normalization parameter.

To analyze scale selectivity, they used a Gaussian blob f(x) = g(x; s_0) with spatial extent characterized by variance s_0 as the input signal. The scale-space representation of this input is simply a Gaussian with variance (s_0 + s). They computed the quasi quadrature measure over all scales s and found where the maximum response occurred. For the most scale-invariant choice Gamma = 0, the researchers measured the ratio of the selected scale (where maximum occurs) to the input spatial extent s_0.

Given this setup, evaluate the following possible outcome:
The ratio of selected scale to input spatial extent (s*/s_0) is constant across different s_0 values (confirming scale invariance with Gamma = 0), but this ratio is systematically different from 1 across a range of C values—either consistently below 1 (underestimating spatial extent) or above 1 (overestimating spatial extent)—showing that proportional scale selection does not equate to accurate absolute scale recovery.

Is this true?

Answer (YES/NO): NO